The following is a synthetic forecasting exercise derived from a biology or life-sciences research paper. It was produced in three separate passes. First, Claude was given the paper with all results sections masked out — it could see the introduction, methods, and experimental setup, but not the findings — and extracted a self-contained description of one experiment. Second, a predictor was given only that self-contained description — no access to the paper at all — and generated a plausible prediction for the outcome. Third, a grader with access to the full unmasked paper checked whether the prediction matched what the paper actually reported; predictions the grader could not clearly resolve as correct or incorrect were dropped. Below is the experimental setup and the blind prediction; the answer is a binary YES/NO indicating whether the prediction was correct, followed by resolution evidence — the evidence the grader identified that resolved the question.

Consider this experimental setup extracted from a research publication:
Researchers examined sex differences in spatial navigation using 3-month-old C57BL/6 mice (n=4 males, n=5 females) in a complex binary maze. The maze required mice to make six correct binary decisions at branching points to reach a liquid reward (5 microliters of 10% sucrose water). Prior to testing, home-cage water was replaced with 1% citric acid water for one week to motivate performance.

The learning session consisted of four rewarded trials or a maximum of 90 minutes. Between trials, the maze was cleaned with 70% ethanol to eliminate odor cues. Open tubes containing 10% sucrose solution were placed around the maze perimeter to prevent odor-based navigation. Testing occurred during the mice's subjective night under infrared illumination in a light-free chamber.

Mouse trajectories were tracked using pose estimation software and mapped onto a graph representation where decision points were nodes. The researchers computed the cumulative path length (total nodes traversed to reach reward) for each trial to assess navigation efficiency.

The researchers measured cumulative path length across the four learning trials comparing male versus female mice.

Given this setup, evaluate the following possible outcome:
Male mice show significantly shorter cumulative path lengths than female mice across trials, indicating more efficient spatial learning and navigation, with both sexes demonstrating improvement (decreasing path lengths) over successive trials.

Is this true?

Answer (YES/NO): NO